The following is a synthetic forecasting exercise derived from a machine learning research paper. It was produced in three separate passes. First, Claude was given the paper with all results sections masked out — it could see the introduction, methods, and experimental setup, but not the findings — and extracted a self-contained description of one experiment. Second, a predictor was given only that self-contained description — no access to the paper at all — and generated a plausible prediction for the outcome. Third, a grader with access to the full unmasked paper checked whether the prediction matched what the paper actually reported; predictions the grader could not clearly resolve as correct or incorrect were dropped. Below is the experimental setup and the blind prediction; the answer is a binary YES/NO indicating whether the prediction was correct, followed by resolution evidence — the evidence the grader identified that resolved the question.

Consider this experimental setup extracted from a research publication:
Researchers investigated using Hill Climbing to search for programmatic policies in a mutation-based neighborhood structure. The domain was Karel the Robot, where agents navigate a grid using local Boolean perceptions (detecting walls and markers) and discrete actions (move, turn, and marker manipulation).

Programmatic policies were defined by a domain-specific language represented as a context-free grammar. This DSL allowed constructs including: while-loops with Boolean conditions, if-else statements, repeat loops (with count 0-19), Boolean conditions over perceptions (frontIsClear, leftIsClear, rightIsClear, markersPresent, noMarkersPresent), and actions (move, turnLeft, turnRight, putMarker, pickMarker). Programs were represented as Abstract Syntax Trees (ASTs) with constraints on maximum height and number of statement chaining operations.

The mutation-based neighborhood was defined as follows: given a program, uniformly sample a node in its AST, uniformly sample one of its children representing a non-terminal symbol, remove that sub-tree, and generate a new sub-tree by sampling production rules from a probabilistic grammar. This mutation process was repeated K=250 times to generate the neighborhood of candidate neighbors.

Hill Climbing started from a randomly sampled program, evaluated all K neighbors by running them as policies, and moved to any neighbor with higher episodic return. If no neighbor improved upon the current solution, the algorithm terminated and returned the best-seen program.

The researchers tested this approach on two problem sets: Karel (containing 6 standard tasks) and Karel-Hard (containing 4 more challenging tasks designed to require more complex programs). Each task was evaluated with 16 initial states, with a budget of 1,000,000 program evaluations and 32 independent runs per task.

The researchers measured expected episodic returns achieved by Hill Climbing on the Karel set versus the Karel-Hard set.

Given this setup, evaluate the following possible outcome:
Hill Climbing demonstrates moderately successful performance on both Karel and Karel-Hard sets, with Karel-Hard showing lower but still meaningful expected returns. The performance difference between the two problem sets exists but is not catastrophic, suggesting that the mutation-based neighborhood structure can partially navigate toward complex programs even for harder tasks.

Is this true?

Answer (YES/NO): NO